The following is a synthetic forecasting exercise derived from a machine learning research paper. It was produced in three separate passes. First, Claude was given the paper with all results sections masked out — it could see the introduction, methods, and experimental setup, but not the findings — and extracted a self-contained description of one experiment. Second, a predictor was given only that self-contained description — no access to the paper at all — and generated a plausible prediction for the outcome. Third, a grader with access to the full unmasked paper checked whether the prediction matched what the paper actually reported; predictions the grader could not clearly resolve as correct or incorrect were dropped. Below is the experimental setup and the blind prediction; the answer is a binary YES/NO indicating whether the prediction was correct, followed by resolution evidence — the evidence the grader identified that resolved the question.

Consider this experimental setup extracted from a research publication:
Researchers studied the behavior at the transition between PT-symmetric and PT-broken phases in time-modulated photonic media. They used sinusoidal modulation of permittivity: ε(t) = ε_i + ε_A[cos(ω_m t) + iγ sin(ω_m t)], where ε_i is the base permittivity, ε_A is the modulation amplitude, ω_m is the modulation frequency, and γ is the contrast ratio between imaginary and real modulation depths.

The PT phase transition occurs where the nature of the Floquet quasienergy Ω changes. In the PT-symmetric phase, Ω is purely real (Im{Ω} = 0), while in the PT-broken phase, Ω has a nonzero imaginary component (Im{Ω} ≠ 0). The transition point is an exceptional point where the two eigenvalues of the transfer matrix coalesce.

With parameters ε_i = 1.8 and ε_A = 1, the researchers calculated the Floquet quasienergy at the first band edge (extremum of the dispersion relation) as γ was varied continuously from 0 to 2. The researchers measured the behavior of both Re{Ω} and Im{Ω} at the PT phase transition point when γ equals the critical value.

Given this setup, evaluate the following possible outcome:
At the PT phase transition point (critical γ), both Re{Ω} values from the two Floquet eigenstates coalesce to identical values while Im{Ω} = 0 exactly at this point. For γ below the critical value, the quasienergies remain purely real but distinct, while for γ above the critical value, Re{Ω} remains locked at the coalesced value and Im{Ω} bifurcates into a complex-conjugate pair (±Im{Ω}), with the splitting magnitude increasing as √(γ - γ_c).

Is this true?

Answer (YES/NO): NO